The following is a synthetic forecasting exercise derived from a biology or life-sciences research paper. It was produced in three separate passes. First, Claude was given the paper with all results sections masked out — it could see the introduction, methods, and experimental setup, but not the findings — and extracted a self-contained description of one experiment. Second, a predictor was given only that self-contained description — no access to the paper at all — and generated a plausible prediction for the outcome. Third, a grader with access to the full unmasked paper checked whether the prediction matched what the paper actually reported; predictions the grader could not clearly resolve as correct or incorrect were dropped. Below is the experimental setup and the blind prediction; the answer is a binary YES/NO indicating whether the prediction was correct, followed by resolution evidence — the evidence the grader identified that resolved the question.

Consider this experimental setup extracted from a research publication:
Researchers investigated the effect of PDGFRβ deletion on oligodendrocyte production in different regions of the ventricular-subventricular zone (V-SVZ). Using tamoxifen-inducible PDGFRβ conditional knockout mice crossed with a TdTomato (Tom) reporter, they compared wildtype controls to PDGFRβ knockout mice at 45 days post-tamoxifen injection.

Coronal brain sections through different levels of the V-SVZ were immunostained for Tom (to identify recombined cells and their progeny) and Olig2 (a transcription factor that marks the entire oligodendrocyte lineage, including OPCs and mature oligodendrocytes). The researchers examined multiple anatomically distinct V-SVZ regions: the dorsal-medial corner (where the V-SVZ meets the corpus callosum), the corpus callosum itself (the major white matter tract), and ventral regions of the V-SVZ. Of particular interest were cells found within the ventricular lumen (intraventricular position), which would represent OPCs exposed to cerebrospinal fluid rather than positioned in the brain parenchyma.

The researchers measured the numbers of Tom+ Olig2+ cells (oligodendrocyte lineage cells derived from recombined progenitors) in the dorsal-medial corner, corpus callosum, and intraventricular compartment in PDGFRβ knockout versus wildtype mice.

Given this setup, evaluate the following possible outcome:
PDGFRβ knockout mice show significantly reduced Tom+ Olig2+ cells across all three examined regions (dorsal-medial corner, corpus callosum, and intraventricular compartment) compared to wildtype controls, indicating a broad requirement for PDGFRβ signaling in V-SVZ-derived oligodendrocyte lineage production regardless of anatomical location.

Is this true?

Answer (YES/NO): NO